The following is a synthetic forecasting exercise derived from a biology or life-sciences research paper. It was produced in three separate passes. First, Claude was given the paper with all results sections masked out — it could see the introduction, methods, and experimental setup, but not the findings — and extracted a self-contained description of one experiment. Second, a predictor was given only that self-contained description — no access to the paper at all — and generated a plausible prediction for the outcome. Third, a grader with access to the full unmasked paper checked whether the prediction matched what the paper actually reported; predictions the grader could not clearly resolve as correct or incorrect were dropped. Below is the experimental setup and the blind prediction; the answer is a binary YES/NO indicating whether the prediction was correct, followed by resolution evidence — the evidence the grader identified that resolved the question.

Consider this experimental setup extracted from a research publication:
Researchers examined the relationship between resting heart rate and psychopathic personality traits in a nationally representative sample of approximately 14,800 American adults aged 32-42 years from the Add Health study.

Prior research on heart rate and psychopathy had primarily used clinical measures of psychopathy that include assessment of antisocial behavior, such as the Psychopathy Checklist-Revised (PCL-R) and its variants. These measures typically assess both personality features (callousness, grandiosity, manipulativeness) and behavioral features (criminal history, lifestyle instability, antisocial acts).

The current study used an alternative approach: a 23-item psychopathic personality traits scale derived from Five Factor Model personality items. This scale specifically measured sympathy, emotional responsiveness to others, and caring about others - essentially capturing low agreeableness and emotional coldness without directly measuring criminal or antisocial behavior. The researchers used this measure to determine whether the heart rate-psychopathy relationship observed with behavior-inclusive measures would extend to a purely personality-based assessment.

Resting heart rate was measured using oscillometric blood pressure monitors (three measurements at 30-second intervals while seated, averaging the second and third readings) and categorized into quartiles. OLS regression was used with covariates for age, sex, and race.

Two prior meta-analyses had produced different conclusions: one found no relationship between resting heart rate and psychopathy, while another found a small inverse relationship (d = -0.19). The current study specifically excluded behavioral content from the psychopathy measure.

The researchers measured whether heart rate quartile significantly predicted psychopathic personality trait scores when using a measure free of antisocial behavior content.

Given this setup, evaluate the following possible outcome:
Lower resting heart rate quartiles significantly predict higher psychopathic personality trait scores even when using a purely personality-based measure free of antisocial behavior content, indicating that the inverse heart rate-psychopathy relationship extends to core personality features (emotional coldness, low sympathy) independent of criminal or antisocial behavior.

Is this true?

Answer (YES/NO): NO